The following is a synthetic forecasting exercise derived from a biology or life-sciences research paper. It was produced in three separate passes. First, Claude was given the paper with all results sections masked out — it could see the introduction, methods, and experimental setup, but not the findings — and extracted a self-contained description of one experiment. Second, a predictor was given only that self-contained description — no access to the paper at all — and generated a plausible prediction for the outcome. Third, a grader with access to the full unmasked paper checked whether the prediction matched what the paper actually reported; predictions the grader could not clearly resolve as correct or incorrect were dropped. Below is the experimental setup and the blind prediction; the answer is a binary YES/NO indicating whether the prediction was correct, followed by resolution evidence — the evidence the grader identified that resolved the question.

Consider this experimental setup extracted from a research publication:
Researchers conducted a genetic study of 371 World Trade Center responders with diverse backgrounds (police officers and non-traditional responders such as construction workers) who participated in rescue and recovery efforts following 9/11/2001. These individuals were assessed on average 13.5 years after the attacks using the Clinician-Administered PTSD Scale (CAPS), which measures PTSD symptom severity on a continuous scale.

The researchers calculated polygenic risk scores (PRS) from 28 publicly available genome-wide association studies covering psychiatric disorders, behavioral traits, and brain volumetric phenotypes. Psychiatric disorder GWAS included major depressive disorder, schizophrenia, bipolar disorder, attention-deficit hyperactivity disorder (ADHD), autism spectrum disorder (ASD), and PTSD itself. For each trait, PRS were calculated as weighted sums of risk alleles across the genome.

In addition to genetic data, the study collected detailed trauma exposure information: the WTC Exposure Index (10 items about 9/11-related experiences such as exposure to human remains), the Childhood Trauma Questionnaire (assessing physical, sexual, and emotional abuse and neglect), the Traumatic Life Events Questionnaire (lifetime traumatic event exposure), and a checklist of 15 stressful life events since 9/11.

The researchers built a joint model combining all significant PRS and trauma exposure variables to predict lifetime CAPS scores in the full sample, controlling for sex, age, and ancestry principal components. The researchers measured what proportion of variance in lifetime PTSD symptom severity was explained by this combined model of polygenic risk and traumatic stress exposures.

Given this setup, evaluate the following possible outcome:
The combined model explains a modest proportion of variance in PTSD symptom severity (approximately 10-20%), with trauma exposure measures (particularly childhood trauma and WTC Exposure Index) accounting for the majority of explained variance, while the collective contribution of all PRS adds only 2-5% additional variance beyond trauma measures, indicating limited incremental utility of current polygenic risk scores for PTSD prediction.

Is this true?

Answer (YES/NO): NO